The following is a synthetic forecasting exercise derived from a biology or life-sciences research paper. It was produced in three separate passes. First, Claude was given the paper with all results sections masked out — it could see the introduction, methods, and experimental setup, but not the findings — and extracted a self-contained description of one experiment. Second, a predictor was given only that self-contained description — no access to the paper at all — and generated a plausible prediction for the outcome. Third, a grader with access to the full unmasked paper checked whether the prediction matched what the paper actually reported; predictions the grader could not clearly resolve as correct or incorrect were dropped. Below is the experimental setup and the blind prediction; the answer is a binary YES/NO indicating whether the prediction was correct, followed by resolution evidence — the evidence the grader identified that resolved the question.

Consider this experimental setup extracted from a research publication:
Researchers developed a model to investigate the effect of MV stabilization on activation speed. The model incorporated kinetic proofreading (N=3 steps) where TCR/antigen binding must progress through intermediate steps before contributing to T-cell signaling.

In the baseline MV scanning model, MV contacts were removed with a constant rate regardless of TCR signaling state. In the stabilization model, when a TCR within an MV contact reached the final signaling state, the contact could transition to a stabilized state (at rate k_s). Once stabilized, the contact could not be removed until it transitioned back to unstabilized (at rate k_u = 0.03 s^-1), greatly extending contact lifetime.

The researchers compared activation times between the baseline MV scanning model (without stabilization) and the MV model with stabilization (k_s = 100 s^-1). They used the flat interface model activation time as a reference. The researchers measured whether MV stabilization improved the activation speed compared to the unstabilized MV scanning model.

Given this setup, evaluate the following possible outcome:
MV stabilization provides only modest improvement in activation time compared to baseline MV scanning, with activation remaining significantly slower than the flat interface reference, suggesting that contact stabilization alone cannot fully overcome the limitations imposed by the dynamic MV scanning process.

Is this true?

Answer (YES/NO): NO